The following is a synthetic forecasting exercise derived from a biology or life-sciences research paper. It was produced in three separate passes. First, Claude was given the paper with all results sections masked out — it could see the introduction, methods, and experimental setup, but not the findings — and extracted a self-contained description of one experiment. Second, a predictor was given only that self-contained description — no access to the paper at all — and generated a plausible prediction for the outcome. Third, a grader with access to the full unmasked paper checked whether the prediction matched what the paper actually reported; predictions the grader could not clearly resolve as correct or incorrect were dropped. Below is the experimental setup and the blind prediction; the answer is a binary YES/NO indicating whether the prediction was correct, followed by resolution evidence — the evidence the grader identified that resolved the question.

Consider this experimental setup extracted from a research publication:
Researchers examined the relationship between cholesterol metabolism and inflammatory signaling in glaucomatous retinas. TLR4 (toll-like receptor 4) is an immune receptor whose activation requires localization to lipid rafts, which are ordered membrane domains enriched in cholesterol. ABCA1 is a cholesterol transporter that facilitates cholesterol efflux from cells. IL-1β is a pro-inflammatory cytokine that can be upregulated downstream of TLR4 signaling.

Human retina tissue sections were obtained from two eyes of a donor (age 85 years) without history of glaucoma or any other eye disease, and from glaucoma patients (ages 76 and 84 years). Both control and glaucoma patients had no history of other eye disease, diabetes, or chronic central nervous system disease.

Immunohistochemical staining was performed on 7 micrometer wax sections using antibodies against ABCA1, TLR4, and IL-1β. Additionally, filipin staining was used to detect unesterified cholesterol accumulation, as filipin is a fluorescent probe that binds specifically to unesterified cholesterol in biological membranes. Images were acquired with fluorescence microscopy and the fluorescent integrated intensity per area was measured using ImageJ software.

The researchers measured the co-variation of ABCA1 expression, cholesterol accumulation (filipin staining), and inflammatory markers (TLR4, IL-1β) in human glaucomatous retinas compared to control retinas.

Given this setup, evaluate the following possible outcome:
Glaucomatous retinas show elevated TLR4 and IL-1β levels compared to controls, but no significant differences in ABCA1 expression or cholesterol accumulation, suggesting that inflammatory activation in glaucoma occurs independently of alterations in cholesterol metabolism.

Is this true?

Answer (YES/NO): NO